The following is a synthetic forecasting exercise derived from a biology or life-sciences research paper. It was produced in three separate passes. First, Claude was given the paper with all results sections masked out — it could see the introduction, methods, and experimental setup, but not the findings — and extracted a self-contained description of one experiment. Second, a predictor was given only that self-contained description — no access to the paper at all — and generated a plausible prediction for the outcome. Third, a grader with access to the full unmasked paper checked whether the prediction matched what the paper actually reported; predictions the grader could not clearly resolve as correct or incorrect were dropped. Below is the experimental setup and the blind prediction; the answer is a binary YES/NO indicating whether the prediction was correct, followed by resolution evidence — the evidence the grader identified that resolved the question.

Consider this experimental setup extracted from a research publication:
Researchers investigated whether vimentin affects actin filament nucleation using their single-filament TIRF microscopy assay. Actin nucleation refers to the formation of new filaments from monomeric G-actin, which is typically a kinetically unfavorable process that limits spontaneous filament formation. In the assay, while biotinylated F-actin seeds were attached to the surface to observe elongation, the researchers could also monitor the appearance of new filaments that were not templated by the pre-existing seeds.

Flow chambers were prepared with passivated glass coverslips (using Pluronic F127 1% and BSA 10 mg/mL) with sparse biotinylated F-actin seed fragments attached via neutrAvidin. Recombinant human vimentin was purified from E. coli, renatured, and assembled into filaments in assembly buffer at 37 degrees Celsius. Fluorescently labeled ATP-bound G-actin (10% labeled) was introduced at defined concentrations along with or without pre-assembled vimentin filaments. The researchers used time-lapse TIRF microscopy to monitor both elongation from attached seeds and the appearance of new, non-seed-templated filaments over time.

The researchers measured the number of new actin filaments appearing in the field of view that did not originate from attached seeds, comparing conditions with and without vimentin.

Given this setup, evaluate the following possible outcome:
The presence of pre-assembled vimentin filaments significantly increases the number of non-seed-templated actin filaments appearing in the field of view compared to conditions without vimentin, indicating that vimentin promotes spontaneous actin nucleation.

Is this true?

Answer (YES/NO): YES